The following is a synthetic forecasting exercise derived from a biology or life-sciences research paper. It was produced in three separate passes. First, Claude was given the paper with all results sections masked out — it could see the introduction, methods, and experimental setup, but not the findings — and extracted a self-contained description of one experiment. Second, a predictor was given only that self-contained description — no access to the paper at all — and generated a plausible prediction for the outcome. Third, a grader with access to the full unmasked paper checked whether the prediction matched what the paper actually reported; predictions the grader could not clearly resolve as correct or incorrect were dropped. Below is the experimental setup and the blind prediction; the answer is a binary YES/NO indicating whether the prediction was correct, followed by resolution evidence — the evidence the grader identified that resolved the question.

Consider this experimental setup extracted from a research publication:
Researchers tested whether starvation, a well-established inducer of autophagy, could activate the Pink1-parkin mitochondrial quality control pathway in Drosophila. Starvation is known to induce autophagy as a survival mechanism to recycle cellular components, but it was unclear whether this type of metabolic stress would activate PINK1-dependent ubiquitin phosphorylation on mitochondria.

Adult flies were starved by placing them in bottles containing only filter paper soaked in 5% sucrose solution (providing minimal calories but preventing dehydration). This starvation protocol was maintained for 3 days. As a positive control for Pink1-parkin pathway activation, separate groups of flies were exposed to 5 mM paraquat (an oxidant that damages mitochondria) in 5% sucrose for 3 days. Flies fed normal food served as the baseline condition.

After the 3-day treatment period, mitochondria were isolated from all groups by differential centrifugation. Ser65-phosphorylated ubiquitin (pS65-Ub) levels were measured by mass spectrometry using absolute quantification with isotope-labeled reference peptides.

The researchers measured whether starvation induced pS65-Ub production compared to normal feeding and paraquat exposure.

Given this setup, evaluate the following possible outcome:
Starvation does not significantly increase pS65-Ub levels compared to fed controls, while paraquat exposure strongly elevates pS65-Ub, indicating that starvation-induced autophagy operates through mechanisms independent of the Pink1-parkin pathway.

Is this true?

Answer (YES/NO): YES